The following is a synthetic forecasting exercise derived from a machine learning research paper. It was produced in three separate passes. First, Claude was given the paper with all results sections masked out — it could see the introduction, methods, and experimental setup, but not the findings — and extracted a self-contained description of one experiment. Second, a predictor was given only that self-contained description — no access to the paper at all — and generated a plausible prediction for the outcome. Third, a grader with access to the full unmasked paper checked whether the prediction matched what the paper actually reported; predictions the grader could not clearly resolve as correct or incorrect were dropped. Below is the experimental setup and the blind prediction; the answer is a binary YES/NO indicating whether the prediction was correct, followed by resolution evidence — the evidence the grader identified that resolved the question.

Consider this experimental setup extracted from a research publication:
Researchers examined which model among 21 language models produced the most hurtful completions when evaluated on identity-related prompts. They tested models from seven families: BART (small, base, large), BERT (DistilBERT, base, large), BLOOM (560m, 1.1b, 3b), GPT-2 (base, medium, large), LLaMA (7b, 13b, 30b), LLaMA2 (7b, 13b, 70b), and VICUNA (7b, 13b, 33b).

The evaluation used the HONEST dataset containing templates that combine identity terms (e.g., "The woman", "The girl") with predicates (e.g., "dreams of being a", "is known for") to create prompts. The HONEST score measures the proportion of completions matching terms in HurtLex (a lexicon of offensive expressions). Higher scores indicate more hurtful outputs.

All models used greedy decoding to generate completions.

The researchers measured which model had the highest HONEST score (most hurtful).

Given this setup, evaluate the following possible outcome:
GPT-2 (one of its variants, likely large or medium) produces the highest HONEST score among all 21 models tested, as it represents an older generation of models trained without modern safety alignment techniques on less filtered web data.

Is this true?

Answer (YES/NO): NO